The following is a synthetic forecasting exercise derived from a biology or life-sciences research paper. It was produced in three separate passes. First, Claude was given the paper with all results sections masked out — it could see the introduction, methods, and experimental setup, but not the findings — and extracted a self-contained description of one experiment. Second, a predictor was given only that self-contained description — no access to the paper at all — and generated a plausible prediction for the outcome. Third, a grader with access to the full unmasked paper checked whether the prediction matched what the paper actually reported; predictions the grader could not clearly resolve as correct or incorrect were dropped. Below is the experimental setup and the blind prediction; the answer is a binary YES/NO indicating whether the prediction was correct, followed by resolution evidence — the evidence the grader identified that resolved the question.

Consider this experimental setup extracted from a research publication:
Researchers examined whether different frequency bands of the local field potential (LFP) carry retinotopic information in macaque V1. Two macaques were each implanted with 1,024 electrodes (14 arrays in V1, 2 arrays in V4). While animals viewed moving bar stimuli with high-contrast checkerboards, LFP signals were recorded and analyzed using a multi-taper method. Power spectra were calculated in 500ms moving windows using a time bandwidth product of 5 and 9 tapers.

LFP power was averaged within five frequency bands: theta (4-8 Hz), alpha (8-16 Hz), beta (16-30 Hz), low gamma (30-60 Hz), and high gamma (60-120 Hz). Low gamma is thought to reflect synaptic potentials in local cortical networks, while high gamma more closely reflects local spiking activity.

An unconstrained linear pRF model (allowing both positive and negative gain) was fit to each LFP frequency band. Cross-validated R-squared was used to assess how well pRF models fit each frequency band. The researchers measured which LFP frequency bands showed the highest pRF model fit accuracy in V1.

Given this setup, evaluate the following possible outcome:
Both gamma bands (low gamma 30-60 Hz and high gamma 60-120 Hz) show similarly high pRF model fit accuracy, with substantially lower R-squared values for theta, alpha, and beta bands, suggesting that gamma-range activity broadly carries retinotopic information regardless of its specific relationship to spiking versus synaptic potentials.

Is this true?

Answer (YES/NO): NO